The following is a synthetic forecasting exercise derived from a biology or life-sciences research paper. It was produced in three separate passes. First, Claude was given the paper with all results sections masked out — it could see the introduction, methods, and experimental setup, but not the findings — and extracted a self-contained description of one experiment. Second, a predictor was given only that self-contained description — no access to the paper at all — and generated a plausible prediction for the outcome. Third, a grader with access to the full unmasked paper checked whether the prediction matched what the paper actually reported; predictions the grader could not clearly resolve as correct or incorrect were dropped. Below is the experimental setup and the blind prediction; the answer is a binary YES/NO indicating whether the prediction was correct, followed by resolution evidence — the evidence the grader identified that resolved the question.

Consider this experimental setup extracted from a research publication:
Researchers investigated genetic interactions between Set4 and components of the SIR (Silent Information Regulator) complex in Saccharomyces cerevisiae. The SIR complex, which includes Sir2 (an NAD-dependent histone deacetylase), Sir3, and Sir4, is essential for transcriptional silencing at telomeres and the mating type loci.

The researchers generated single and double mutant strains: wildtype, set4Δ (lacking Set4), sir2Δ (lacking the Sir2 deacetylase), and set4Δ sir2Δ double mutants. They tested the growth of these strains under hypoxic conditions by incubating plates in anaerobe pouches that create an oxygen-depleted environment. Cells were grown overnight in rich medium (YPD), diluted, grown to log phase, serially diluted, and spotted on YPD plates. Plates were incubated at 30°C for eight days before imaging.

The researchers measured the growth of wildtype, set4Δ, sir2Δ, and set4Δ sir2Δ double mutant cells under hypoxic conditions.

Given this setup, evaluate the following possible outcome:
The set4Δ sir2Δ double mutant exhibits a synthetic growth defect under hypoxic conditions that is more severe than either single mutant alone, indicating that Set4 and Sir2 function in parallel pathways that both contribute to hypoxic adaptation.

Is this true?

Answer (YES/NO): NO